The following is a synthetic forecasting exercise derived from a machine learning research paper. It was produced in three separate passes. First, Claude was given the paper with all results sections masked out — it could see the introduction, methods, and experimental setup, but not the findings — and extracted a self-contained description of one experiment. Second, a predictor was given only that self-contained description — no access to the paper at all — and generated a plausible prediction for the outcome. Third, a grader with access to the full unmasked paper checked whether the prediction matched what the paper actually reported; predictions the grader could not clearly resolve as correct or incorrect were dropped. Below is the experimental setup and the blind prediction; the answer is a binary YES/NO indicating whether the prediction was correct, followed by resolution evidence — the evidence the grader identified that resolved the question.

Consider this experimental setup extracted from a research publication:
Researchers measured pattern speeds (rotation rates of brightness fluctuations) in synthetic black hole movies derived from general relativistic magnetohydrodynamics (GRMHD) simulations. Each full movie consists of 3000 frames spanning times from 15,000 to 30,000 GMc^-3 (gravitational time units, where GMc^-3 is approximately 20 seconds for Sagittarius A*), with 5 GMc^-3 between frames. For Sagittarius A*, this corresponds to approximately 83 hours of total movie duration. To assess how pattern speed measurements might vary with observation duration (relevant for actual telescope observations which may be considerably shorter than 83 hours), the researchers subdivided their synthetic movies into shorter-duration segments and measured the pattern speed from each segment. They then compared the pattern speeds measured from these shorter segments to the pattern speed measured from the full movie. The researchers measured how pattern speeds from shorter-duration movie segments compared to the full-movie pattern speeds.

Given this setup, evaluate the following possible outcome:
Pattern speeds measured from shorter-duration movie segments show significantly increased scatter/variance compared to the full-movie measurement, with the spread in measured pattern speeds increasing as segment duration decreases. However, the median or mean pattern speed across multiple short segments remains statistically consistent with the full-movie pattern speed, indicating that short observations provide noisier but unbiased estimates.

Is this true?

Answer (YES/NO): YES